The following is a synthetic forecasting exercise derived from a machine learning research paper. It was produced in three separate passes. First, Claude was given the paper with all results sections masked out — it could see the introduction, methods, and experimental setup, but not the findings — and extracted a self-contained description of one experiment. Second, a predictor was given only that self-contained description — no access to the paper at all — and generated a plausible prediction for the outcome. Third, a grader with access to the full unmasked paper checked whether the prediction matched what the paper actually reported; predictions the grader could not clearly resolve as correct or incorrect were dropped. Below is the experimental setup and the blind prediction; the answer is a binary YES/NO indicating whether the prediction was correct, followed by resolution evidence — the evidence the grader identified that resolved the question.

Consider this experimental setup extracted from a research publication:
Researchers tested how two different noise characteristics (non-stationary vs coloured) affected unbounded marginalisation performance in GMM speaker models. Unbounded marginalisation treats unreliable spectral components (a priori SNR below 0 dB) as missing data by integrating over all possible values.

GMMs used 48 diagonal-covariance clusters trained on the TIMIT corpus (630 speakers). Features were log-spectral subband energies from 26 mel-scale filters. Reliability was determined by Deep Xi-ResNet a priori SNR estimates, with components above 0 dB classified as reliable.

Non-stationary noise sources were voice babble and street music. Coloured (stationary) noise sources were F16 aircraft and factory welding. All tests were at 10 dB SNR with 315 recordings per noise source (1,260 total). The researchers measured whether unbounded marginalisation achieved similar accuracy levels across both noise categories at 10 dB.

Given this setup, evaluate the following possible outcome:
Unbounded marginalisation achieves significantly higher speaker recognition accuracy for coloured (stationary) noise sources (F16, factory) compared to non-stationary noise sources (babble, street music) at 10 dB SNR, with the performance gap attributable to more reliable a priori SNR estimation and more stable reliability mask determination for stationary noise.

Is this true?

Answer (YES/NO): NO